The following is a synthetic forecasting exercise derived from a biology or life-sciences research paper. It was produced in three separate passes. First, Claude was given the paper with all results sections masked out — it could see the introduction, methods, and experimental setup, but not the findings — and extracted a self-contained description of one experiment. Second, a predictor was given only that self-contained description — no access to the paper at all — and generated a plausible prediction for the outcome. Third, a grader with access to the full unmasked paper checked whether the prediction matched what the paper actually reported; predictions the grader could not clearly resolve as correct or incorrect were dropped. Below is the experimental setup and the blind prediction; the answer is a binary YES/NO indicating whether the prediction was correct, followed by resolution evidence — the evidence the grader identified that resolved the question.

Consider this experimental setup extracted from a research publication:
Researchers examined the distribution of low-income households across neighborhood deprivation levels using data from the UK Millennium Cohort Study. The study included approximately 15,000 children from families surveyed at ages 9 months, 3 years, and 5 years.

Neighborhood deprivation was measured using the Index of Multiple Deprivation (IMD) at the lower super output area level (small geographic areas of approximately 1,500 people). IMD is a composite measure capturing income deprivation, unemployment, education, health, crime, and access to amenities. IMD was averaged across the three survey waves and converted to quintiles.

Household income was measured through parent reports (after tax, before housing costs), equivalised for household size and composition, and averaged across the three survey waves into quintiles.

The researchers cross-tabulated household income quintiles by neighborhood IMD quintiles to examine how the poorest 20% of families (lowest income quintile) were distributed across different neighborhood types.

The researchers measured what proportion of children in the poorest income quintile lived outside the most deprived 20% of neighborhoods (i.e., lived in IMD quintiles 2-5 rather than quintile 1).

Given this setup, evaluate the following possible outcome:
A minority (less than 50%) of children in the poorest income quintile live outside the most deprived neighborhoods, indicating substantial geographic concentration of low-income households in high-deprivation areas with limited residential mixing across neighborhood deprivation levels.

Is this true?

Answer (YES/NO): YES